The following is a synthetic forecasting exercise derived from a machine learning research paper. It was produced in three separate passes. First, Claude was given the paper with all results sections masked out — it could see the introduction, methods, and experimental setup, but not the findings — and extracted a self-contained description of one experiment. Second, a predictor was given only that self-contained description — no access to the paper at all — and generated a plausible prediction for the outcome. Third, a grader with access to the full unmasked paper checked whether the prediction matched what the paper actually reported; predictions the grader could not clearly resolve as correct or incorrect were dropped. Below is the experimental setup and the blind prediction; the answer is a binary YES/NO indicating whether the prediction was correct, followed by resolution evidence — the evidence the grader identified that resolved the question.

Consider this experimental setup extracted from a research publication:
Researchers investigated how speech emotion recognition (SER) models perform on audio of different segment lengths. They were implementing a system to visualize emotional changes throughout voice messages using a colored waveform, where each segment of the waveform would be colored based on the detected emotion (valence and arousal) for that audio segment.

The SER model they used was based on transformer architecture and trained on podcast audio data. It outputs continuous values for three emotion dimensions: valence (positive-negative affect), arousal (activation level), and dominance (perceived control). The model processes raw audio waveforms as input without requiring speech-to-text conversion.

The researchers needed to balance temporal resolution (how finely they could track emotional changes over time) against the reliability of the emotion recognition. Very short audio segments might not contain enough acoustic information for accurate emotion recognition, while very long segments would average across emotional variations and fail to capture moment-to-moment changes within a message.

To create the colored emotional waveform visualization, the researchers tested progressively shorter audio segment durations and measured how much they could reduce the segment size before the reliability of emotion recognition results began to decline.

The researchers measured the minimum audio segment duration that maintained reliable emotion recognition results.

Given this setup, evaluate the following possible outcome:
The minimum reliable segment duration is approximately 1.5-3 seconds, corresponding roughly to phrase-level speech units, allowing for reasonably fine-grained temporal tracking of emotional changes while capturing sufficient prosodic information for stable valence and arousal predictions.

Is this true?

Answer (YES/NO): NO